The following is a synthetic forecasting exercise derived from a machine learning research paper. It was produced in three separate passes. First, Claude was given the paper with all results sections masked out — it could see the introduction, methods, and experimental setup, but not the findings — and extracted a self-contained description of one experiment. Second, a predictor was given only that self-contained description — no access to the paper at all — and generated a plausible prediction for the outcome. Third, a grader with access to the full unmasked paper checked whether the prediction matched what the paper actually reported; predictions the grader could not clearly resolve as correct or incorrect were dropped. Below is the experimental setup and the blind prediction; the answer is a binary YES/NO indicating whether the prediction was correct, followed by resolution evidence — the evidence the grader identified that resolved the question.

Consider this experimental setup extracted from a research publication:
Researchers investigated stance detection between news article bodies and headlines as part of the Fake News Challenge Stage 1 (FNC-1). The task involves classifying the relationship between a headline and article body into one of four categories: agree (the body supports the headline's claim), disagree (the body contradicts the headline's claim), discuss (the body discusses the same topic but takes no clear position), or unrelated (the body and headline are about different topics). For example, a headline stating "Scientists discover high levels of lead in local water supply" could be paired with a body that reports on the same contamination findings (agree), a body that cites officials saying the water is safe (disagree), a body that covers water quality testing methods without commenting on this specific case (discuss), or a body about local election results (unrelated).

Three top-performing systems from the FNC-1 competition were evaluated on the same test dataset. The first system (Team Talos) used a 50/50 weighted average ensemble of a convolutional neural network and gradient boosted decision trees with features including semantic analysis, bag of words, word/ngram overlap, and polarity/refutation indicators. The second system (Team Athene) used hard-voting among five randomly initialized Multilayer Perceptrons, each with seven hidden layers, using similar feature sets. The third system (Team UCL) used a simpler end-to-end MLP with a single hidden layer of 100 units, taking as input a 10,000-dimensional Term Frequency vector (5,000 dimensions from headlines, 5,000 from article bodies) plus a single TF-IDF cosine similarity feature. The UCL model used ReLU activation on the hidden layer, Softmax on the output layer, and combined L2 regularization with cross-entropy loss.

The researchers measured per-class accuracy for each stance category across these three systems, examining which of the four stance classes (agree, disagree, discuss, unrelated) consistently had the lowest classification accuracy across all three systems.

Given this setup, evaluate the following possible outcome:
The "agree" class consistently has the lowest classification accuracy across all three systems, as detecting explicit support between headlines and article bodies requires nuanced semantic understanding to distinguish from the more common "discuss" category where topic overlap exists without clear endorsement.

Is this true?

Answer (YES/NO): NO